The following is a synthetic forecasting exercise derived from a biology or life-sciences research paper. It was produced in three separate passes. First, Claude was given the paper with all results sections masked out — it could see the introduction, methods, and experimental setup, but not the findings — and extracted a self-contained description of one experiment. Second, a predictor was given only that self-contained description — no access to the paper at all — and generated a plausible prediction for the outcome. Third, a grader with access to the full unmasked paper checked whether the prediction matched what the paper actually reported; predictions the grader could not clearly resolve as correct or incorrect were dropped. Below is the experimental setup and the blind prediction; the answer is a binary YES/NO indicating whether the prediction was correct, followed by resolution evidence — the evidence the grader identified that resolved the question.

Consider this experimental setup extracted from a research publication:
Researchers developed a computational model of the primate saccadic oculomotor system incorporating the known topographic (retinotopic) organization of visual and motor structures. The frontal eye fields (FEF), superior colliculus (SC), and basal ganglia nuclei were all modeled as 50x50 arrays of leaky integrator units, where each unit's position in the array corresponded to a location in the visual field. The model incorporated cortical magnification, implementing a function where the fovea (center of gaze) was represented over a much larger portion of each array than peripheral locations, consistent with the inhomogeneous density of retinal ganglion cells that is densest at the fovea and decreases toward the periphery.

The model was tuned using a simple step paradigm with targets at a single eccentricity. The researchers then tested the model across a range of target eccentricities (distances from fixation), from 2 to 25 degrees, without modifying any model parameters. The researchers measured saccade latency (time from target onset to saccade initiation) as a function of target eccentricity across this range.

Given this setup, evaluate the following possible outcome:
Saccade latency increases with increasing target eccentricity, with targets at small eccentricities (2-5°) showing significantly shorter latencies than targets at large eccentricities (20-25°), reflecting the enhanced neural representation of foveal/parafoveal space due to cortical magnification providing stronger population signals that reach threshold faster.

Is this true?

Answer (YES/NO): NO